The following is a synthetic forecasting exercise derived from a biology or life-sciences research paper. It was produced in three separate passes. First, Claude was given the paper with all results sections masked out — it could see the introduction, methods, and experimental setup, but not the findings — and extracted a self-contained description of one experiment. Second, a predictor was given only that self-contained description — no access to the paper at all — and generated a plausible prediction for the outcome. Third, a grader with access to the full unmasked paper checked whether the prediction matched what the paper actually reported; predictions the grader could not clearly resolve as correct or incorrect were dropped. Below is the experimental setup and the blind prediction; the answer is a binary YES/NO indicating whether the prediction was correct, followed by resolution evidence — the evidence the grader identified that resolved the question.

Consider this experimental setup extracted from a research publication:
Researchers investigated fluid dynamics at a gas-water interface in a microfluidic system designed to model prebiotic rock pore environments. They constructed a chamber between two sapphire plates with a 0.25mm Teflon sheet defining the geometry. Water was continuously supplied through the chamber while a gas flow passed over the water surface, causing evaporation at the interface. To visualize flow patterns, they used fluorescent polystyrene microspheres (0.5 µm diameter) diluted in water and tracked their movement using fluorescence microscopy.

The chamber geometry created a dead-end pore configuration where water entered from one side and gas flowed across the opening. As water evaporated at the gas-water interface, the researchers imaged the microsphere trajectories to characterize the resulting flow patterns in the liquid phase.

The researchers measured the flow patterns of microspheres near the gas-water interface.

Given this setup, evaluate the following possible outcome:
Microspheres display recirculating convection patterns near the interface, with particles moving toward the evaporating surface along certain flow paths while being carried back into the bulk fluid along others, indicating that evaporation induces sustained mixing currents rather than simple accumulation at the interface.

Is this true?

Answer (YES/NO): YES